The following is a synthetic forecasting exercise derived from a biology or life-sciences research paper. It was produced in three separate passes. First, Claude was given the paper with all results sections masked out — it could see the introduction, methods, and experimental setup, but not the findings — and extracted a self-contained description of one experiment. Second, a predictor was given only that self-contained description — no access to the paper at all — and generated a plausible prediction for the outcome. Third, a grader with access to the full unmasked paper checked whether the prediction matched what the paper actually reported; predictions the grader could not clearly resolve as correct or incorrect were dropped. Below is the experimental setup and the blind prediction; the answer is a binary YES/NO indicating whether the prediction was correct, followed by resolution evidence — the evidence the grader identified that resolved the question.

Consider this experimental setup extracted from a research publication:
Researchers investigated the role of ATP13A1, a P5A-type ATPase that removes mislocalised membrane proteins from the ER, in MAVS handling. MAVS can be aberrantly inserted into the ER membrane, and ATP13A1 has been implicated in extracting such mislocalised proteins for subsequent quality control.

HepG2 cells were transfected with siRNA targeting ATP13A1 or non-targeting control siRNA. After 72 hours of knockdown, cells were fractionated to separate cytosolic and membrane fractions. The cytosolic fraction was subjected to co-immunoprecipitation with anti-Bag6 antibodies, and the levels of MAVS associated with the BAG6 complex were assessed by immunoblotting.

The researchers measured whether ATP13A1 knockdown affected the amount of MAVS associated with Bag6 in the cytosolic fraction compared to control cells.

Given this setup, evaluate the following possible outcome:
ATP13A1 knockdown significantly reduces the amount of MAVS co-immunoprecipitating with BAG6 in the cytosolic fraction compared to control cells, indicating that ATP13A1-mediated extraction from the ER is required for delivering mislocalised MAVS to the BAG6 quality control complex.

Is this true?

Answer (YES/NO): NO